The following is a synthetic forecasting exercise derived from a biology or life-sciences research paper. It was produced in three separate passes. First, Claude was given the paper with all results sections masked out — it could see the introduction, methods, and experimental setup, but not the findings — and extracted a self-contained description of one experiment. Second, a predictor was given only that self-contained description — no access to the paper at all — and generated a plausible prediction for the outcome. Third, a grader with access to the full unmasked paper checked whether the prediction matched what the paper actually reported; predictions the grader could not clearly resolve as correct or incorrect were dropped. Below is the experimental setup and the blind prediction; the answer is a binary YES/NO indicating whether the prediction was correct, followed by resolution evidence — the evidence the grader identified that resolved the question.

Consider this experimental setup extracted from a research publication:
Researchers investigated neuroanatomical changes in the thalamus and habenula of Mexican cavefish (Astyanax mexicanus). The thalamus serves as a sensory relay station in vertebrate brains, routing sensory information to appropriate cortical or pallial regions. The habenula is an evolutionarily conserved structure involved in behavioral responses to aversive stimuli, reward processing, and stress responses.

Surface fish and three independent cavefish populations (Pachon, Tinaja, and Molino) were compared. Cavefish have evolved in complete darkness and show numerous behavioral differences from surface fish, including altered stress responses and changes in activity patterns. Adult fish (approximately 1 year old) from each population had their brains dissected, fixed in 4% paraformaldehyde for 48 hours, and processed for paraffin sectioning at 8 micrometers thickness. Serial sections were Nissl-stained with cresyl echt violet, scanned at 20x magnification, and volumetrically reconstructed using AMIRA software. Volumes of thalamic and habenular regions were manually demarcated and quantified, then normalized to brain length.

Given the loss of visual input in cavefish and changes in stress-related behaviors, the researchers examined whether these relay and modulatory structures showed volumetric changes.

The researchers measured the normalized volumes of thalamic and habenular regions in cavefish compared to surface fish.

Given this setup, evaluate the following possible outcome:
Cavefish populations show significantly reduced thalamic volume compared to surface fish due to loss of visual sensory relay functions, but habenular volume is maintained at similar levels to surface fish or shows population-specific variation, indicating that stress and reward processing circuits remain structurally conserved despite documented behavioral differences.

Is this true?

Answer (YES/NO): NO